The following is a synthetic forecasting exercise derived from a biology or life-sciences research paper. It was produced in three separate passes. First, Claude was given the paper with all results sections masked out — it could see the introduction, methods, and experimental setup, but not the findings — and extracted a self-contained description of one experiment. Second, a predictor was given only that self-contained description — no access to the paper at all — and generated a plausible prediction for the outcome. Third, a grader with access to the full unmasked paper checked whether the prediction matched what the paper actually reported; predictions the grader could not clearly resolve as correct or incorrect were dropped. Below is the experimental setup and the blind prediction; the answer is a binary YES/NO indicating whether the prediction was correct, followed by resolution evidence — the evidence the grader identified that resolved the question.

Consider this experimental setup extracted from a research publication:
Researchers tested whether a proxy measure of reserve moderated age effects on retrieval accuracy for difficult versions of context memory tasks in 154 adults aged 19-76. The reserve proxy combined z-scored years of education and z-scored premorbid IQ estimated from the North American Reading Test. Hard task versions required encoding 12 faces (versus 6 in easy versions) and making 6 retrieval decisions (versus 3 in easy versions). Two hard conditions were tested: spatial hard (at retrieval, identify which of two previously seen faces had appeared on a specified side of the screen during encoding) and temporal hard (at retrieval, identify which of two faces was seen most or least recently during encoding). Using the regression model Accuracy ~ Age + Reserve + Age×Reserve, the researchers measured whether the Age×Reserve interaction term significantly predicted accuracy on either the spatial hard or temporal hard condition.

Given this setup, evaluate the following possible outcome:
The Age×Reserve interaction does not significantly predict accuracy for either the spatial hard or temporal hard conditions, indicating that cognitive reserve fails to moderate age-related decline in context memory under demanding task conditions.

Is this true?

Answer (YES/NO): YES